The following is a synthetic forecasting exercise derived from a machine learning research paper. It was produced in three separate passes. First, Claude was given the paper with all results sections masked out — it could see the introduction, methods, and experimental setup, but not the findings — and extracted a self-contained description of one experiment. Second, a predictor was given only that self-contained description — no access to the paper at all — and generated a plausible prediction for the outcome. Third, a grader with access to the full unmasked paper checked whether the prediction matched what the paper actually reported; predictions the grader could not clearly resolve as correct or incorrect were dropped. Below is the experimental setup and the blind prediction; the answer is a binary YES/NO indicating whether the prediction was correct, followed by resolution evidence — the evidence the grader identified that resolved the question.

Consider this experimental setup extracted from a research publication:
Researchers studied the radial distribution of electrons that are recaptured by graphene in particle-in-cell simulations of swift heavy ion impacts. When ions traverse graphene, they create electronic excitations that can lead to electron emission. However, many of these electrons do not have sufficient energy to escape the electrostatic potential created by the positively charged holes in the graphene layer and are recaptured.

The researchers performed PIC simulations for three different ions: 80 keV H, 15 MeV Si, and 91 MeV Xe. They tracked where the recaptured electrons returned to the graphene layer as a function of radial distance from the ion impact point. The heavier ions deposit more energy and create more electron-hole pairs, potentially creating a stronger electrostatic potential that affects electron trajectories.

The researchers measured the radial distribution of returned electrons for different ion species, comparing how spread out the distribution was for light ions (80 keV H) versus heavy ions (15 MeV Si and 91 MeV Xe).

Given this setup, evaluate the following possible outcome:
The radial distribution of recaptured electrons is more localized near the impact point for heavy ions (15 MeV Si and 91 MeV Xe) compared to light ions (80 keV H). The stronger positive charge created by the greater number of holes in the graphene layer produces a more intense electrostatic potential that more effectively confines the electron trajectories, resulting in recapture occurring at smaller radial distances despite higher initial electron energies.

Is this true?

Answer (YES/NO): YES